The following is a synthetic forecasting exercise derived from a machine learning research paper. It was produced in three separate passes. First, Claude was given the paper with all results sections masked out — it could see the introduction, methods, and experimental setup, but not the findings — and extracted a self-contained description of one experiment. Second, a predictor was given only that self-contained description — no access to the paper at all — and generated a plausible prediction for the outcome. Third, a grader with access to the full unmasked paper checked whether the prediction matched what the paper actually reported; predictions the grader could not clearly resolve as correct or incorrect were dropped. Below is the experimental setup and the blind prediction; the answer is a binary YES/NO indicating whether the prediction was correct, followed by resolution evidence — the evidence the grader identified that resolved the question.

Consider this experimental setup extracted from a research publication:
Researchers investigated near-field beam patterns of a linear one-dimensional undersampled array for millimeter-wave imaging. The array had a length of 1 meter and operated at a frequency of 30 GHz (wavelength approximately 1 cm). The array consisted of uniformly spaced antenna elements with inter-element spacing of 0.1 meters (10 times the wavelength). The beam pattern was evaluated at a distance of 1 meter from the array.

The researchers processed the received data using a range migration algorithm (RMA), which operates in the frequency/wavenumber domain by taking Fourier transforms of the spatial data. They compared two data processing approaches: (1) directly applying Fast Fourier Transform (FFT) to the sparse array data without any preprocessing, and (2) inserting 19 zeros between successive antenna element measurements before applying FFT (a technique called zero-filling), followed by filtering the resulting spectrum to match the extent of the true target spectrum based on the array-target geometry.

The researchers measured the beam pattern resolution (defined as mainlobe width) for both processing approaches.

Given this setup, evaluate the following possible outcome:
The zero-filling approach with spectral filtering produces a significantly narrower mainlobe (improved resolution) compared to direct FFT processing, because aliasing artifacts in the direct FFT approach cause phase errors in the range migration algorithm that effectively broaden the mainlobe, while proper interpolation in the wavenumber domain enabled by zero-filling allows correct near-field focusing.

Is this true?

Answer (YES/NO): NO